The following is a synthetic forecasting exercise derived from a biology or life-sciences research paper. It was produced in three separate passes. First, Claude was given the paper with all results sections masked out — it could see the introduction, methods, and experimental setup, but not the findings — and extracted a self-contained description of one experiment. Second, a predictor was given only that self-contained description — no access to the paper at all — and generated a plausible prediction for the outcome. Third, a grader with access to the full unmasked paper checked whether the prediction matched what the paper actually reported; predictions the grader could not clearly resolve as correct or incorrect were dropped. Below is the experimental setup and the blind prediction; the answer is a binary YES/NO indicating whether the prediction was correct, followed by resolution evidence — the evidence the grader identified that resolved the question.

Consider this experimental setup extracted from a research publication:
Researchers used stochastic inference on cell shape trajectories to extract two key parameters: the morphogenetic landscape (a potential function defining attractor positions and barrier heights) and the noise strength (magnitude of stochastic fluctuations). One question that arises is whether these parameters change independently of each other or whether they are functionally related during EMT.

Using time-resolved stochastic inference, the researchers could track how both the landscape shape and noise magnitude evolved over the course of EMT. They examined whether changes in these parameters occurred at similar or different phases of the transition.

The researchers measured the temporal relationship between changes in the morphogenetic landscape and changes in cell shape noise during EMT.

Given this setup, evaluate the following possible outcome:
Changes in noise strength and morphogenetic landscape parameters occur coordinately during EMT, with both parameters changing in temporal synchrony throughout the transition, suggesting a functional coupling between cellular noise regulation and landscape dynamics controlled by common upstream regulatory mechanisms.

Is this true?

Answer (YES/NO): NO